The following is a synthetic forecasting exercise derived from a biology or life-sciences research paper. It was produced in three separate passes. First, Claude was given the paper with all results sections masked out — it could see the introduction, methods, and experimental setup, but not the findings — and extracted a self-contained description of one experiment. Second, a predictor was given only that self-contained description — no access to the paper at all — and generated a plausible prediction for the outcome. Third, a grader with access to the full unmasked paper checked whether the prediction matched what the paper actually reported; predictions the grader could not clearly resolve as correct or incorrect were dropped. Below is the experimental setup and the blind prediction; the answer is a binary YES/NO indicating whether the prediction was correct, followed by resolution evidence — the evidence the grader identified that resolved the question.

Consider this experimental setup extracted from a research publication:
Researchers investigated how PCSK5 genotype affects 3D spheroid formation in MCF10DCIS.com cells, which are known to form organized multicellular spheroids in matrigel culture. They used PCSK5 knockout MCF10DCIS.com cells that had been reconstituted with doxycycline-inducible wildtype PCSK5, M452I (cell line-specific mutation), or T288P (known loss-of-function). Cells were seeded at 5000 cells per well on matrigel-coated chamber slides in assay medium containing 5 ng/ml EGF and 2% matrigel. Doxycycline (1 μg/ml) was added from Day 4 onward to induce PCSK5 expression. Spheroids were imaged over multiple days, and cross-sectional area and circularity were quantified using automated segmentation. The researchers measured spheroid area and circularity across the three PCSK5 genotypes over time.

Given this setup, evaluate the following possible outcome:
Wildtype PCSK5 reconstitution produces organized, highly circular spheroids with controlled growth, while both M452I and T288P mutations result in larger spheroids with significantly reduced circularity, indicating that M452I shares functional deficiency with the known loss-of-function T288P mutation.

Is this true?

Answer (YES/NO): NO